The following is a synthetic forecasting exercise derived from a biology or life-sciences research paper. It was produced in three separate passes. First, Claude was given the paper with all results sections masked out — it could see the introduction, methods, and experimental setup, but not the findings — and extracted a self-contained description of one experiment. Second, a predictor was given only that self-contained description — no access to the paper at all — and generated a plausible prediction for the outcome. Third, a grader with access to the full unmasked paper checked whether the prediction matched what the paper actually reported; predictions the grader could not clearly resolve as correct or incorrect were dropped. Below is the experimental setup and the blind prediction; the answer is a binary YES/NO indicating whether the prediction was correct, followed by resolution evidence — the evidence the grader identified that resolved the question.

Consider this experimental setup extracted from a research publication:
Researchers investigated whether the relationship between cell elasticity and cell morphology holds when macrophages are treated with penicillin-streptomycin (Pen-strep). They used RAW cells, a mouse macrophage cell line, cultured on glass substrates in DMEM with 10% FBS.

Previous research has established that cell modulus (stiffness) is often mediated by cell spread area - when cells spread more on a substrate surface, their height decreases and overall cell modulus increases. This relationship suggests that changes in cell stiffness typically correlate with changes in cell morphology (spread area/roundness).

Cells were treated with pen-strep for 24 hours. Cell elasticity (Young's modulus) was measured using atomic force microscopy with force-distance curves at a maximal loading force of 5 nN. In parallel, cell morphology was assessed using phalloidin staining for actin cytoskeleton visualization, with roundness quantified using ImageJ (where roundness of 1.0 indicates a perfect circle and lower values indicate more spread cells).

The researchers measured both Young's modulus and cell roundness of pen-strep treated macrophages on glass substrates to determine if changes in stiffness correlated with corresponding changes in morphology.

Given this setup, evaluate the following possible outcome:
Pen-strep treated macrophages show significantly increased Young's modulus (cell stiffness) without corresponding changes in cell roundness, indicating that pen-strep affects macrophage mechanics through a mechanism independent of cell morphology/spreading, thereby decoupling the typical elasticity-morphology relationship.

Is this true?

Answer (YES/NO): YES